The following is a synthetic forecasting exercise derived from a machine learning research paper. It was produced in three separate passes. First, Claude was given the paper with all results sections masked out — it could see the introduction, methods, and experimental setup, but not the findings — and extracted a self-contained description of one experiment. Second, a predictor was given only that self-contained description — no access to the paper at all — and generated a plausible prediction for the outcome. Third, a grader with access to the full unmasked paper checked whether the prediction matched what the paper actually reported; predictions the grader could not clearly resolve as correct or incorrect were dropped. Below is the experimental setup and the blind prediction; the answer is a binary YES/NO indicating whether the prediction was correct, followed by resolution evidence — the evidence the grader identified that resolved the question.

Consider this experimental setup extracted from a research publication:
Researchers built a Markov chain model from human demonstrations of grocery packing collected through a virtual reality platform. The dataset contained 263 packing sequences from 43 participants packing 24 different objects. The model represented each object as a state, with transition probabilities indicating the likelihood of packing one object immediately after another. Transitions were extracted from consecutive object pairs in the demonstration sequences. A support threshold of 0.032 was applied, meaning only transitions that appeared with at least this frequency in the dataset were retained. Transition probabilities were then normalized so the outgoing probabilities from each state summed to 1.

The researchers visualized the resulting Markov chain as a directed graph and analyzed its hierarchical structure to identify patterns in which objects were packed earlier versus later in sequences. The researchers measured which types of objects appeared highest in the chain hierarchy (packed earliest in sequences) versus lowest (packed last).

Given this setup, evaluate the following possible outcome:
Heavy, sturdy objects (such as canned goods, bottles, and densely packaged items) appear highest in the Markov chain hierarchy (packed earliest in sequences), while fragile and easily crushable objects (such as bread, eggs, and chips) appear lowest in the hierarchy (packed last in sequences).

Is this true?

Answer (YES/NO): NO